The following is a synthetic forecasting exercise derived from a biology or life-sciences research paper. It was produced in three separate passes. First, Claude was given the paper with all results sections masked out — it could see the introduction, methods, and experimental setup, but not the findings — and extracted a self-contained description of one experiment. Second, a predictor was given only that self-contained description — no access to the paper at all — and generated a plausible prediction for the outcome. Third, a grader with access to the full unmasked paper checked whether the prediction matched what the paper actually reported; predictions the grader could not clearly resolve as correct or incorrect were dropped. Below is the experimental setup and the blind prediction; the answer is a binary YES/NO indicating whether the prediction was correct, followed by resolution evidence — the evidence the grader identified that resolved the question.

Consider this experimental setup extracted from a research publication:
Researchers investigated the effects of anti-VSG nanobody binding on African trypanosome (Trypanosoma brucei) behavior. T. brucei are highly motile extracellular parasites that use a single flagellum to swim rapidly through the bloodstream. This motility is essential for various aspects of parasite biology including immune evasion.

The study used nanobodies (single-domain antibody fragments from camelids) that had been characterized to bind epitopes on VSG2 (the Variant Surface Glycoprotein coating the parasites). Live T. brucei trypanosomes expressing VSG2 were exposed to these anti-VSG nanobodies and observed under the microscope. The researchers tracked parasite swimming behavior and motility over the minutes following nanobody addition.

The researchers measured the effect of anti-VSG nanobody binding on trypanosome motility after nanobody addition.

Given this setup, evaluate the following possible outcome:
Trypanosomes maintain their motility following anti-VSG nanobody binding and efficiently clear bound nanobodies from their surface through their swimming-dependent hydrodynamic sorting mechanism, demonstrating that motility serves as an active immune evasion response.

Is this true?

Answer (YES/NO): NO